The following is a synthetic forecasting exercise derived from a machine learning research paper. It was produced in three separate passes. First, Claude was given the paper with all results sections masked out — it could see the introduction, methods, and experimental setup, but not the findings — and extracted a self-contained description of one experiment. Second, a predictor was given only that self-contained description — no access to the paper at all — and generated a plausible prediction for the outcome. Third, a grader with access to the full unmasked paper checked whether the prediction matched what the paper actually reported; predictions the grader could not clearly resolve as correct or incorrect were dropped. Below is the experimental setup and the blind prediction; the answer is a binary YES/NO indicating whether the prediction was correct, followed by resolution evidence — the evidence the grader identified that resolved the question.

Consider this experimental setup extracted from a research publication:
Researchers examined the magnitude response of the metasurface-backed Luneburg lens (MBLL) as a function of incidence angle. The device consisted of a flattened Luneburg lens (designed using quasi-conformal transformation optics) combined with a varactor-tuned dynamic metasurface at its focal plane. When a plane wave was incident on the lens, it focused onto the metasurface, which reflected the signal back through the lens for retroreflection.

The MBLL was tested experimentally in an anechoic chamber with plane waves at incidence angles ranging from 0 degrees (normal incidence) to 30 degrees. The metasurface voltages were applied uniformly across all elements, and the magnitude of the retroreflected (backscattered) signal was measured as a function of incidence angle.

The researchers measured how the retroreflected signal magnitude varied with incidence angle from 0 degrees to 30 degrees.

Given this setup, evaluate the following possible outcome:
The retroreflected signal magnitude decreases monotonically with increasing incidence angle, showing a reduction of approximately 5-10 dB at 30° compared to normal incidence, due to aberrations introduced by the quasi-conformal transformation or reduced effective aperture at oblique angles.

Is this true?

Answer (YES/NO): NO